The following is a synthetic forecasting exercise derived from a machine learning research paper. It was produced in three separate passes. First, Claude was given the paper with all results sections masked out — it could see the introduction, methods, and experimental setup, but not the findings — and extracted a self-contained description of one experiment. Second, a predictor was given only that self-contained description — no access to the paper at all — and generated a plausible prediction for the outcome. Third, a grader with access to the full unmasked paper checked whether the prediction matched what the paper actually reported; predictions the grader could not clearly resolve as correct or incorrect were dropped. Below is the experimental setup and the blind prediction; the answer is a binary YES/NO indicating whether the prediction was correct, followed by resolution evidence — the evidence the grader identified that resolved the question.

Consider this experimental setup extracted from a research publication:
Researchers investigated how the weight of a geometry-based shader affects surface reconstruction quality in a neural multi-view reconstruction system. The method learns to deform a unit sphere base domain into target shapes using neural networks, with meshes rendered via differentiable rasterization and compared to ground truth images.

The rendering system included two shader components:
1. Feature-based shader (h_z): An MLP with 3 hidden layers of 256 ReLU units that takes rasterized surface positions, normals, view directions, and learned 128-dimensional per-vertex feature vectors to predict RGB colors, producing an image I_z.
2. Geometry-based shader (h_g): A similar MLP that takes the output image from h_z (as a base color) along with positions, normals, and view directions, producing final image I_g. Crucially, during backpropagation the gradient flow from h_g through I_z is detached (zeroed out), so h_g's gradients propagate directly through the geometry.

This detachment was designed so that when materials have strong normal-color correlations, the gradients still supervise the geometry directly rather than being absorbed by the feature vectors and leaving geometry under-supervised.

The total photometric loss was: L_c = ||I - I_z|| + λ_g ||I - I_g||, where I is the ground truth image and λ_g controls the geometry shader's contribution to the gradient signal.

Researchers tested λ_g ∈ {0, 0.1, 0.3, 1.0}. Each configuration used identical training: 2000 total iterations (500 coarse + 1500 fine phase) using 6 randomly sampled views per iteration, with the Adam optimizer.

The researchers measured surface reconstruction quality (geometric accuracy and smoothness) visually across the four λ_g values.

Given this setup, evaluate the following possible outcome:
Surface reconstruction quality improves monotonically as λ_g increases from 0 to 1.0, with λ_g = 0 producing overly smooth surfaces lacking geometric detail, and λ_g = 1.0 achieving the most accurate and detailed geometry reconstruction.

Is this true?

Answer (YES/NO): NO